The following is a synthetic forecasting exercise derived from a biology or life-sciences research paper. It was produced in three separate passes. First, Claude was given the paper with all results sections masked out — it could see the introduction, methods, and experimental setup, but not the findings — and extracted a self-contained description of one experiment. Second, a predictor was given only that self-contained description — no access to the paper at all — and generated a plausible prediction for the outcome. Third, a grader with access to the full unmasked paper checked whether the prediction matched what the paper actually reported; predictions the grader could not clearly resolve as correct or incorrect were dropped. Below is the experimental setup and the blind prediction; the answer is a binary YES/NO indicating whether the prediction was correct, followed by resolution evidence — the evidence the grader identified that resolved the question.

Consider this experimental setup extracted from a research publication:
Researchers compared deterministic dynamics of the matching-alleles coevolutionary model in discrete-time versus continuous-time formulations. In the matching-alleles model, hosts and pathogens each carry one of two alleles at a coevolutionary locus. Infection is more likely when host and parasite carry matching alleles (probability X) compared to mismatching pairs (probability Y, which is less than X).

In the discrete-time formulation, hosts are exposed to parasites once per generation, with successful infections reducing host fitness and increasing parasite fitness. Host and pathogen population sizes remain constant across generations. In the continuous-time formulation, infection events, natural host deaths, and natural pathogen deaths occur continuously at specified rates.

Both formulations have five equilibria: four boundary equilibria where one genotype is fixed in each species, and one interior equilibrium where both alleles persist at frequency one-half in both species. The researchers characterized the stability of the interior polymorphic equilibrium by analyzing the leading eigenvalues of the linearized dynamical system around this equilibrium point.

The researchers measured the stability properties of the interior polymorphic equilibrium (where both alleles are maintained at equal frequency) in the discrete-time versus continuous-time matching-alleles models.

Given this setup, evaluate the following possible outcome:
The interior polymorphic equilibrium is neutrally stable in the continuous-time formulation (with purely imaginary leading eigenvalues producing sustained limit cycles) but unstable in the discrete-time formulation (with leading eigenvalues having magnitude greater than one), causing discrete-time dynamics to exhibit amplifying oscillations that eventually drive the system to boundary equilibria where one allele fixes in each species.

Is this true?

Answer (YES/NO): YES